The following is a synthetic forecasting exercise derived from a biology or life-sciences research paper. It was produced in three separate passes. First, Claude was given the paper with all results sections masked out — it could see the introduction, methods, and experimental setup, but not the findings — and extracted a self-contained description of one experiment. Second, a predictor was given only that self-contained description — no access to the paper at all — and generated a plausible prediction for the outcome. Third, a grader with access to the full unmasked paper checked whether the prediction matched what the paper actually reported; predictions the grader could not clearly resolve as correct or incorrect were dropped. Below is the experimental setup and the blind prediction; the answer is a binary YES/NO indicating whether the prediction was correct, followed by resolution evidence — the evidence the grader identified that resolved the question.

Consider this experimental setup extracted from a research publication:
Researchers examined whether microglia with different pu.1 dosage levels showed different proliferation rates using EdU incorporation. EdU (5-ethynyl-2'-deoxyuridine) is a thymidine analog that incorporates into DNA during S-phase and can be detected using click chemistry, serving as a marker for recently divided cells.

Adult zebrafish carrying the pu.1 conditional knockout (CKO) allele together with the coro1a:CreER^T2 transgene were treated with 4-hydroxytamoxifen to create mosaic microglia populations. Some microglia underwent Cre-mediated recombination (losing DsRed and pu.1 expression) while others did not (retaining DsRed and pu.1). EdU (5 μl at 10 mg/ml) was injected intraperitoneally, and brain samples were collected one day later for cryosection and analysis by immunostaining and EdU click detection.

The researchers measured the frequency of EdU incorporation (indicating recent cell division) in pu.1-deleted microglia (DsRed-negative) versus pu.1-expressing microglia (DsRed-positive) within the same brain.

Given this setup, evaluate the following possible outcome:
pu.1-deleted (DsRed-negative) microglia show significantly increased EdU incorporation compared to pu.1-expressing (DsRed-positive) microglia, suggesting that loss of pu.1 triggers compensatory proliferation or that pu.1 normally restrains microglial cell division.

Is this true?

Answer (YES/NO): NO